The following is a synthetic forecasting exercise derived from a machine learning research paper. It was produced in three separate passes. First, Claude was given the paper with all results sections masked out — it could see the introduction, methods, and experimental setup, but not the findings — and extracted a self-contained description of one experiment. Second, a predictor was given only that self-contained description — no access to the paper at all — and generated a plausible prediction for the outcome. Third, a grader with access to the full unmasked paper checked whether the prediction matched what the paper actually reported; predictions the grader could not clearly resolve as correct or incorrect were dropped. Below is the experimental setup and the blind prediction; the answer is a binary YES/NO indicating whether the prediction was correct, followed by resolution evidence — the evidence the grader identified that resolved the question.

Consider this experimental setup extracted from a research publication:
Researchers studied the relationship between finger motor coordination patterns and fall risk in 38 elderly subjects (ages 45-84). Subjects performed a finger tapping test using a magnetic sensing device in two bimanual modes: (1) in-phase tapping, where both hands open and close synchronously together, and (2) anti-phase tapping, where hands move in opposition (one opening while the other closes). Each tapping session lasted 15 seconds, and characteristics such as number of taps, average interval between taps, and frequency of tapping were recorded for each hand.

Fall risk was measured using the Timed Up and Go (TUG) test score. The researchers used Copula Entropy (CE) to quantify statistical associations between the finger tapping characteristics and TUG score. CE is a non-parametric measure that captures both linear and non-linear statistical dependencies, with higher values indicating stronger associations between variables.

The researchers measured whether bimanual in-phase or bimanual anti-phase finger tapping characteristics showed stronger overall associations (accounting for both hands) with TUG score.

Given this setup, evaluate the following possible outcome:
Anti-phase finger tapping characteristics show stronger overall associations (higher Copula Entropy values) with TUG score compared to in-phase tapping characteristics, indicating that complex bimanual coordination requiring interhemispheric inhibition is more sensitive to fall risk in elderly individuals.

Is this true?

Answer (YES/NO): NO